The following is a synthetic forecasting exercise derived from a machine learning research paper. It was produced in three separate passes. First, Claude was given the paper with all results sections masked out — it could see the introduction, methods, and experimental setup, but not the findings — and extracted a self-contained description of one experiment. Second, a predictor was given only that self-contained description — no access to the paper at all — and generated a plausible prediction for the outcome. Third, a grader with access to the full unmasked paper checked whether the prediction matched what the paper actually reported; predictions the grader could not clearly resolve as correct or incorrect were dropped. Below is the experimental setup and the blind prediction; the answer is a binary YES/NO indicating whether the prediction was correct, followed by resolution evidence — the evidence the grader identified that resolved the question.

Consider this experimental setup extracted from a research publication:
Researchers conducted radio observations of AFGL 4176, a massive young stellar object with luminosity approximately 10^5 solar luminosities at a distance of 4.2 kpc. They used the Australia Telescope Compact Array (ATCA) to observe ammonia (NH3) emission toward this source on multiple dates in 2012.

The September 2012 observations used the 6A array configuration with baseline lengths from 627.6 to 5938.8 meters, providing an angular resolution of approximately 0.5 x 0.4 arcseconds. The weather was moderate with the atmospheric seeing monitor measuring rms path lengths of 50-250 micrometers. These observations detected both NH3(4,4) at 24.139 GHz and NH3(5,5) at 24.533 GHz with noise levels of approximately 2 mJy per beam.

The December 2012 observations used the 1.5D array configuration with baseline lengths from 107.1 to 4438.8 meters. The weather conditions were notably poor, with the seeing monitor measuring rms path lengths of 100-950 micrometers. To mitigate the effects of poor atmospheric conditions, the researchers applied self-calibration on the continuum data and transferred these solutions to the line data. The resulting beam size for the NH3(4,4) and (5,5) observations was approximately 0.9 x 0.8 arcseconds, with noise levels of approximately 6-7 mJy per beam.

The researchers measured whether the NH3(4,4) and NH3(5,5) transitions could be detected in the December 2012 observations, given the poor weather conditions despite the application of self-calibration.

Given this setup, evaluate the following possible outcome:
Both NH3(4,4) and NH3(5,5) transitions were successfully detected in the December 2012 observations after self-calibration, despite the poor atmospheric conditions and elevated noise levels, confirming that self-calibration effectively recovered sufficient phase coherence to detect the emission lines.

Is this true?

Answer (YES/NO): NO